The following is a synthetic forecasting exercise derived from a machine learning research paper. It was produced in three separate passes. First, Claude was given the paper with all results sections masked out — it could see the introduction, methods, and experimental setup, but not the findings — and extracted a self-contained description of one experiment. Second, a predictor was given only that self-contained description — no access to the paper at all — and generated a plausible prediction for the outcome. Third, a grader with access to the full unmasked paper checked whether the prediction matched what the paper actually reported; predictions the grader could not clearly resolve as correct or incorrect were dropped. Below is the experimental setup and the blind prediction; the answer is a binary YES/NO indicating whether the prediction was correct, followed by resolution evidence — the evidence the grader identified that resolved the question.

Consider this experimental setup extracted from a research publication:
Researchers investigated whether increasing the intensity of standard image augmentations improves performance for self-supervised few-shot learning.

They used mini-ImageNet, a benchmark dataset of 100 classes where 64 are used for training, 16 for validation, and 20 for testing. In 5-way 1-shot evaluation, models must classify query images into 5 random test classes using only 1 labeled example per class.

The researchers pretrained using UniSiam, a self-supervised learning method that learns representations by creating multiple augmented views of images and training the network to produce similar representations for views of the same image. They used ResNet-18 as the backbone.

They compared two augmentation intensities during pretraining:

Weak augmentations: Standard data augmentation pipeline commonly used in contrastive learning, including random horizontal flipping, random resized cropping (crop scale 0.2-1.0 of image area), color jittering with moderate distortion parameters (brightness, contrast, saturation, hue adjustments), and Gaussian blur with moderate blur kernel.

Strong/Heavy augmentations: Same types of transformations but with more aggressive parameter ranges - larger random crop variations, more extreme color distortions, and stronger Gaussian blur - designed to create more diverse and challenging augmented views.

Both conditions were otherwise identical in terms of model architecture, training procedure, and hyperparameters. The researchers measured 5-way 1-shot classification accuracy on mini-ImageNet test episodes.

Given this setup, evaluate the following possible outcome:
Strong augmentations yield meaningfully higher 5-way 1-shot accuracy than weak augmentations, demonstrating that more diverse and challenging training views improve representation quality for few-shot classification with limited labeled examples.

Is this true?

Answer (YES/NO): NO